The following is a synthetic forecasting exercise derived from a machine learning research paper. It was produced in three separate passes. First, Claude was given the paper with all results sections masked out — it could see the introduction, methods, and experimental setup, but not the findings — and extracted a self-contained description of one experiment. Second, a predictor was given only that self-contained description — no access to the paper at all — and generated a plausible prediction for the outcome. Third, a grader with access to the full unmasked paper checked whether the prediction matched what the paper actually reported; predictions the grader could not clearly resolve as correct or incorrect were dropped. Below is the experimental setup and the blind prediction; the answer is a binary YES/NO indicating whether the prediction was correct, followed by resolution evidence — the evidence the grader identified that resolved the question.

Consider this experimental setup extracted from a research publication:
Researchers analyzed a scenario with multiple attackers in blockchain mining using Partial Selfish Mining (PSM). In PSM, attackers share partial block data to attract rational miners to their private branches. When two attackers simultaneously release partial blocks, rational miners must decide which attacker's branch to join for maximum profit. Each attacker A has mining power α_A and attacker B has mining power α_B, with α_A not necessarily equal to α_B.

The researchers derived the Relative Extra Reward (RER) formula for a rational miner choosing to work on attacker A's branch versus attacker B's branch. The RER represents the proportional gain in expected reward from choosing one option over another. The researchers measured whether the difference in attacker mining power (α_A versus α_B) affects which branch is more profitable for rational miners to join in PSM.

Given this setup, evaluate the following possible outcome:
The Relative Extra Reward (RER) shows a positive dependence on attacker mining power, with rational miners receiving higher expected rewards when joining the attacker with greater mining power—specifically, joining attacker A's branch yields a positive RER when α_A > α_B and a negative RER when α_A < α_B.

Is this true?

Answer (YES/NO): NO